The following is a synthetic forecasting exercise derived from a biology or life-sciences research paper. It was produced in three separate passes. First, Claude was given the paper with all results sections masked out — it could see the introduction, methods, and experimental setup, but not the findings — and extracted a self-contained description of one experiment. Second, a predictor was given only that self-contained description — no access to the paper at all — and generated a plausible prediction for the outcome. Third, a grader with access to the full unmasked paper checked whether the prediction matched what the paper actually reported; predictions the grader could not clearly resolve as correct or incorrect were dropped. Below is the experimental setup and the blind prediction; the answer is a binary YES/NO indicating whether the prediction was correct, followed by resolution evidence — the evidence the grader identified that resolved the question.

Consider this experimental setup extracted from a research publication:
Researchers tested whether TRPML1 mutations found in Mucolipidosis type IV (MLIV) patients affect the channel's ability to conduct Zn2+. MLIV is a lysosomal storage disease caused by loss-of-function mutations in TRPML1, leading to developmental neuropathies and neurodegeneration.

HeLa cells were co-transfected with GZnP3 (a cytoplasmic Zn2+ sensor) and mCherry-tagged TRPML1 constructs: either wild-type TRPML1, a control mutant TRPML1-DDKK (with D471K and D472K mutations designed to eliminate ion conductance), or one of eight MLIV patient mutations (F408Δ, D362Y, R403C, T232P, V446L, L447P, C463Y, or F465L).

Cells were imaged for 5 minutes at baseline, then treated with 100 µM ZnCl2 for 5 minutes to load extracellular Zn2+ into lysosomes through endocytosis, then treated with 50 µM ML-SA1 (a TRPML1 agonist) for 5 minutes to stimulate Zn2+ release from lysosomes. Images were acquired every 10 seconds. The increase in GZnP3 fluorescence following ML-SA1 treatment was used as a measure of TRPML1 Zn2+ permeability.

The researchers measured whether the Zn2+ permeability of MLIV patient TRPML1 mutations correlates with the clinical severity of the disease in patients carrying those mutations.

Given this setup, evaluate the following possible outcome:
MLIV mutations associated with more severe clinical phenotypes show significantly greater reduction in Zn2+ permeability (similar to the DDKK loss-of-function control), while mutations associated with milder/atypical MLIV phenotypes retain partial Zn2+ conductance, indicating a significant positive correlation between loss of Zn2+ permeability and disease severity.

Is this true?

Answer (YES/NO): YES